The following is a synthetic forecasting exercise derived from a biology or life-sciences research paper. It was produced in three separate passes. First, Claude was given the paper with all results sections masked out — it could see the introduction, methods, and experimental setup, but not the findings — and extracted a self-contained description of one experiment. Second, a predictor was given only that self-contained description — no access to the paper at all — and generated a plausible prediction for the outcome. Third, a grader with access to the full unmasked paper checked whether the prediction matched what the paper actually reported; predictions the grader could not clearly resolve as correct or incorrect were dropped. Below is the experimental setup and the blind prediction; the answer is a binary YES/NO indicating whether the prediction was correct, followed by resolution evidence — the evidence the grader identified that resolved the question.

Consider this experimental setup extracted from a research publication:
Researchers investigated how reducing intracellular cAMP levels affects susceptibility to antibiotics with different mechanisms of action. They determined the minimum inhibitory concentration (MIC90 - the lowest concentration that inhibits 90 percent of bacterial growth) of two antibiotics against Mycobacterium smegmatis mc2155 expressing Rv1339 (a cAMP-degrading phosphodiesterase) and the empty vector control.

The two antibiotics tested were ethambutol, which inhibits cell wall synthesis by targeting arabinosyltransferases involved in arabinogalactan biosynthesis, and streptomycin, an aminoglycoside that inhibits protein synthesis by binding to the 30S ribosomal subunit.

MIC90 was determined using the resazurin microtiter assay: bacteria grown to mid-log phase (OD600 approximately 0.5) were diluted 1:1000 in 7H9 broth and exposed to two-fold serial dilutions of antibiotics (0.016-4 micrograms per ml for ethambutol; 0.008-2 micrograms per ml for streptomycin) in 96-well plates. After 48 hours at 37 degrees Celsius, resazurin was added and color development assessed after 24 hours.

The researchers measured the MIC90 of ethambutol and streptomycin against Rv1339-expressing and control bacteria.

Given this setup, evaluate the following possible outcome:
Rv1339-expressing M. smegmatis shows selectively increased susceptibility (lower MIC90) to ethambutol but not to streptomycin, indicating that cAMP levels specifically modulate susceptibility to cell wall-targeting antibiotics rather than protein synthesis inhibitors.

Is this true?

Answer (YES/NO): NO